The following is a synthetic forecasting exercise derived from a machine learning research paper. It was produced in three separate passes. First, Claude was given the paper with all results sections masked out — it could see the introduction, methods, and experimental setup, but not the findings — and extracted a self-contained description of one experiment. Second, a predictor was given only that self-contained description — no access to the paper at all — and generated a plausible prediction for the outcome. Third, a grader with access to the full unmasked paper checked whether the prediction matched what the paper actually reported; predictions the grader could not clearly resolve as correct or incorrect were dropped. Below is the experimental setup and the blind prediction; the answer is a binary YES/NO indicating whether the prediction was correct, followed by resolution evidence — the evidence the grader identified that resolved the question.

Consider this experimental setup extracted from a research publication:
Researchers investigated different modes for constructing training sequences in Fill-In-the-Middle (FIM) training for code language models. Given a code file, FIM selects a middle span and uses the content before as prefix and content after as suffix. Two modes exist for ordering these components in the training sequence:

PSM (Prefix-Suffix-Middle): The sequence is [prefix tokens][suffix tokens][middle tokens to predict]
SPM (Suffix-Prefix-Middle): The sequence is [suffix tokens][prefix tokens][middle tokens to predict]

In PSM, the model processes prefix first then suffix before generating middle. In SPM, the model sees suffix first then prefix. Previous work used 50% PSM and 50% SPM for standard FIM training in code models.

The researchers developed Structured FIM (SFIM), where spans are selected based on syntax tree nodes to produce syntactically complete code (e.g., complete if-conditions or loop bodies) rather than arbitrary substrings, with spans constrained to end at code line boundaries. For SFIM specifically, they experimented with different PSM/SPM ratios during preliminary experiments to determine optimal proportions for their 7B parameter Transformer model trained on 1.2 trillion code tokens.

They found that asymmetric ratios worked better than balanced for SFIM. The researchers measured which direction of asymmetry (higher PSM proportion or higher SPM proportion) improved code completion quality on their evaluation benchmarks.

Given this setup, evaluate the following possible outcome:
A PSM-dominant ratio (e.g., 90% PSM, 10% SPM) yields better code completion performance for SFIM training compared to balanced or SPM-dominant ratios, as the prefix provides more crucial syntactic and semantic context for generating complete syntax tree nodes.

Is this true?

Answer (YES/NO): NO